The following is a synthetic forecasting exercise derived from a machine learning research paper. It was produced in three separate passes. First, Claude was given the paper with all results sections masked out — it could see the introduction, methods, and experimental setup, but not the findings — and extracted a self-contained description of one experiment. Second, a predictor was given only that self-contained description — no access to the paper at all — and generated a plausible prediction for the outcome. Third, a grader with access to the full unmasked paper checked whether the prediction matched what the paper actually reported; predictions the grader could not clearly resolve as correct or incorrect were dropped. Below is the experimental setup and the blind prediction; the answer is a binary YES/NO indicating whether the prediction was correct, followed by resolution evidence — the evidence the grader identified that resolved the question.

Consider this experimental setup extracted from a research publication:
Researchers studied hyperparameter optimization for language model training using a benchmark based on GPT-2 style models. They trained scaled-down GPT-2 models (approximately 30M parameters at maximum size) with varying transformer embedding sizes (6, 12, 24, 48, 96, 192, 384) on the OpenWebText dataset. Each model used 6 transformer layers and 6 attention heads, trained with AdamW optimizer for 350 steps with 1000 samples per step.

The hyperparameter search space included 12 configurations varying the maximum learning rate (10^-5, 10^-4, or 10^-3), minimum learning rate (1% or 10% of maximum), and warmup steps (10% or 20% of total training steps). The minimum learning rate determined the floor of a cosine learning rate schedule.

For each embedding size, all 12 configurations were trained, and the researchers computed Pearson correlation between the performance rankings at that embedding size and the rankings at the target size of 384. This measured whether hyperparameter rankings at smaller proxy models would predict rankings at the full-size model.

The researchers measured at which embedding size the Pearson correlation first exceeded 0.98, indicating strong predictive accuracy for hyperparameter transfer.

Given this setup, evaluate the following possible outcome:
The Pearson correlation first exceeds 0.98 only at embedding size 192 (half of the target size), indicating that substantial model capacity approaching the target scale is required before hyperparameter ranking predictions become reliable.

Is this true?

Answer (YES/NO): NO